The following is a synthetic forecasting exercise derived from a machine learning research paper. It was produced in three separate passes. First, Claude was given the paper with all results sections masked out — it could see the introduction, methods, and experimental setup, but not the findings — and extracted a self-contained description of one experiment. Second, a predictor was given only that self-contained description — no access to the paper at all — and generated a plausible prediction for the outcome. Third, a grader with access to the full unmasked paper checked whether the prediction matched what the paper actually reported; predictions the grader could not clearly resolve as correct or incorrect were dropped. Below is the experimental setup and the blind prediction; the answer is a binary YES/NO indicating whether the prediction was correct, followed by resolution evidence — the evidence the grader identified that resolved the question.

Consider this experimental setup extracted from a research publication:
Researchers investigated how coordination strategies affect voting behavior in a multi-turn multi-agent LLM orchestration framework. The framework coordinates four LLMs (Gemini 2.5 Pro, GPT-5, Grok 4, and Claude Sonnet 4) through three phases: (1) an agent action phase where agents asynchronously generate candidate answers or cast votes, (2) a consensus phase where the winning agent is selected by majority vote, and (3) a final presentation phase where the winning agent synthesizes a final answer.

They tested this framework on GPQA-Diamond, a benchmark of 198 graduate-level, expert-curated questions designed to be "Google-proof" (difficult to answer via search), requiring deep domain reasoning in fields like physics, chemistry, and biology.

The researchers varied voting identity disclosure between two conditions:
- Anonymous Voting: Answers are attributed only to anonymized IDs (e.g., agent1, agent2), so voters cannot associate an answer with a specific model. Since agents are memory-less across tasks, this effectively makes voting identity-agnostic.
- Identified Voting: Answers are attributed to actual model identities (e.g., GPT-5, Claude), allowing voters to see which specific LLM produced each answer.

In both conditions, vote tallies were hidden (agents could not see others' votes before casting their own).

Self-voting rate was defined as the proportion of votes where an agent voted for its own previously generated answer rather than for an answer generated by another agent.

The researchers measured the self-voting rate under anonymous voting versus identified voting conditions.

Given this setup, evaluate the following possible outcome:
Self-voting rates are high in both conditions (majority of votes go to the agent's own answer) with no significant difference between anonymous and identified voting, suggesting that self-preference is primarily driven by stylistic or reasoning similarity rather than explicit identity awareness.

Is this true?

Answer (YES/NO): NO